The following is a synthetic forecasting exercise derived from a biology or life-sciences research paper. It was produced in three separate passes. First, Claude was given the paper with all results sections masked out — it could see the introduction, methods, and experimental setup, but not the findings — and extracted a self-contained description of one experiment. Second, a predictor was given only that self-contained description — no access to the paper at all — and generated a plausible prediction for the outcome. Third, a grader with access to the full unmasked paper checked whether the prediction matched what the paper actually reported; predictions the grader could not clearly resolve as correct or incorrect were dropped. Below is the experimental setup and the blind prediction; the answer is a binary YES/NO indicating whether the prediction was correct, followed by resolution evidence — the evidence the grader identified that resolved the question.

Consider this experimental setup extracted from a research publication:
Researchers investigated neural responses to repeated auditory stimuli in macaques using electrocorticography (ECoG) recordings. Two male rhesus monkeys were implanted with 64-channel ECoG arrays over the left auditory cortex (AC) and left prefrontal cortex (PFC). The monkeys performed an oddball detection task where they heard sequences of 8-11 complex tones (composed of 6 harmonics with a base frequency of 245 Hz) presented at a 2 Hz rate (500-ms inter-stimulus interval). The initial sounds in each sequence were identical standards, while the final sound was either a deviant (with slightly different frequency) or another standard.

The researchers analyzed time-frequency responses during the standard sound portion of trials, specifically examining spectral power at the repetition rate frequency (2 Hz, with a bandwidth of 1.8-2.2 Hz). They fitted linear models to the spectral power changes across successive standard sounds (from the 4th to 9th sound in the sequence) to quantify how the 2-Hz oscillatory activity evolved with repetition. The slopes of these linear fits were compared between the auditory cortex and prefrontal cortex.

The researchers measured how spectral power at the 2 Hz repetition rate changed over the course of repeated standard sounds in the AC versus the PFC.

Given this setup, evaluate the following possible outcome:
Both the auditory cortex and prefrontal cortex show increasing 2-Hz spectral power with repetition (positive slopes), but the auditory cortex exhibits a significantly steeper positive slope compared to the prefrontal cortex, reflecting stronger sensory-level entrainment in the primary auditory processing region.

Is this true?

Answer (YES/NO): NO